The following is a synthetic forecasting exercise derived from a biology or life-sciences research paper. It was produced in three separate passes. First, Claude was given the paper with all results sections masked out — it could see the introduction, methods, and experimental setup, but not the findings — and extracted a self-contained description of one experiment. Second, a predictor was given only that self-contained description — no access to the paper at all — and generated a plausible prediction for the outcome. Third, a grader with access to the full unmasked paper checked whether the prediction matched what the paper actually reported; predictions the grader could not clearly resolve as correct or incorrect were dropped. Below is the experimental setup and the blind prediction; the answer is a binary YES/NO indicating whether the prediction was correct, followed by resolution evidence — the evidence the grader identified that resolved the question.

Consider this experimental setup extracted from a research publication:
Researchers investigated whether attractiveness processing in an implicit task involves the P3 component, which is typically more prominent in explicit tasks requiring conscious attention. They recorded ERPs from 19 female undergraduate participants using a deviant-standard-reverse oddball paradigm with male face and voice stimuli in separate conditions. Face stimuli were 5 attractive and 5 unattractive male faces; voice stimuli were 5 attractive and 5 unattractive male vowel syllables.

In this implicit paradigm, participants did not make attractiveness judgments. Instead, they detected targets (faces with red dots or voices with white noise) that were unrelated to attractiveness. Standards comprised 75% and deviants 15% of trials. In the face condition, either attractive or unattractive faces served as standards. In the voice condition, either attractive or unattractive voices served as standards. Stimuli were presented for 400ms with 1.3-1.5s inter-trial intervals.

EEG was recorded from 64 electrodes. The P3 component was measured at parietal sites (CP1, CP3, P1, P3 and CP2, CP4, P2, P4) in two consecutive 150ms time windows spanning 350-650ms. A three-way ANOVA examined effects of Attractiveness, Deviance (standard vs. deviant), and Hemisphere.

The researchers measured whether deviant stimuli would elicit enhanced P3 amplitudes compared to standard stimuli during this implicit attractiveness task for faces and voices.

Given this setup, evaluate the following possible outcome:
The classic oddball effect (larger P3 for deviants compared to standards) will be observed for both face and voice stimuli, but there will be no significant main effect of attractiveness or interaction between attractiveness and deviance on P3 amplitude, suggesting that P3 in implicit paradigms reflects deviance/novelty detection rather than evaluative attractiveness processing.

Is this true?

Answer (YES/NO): NO